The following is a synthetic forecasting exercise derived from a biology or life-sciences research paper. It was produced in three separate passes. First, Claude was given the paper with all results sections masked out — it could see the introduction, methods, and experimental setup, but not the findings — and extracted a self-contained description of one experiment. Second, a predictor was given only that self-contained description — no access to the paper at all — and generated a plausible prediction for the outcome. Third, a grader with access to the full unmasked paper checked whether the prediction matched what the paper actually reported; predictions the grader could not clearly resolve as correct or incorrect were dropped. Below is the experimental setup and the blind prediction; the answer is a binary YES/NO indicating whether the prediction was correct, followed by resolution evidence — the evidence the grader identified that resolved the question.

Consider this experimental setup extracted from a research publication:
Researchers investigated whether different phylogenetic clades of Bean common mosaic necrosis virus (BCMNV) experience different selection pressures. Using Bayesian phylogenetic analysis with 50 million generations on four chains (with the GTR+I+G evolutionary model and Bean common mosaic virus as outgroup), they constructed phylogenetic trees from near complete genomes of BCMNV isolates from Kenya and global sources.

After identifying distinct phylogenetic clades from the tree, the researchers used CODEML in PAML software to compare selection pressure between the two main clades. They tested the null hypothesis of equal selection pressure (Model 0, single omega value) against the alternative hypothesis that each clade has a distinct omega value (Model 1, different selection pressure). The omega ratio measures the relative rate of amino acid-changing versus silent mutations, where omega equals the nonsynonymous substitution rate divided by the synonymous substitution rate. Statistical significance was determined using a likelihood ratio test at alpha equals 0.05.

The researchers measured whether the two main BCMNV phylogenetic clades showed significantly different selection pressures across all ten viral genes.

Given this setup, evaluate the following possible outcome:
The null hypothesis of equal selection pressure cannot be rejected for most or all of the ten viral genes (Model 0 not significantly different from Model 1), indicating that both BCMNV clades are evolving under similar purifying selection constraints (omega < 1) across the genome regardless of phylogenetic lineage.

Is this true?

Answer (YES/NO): YES